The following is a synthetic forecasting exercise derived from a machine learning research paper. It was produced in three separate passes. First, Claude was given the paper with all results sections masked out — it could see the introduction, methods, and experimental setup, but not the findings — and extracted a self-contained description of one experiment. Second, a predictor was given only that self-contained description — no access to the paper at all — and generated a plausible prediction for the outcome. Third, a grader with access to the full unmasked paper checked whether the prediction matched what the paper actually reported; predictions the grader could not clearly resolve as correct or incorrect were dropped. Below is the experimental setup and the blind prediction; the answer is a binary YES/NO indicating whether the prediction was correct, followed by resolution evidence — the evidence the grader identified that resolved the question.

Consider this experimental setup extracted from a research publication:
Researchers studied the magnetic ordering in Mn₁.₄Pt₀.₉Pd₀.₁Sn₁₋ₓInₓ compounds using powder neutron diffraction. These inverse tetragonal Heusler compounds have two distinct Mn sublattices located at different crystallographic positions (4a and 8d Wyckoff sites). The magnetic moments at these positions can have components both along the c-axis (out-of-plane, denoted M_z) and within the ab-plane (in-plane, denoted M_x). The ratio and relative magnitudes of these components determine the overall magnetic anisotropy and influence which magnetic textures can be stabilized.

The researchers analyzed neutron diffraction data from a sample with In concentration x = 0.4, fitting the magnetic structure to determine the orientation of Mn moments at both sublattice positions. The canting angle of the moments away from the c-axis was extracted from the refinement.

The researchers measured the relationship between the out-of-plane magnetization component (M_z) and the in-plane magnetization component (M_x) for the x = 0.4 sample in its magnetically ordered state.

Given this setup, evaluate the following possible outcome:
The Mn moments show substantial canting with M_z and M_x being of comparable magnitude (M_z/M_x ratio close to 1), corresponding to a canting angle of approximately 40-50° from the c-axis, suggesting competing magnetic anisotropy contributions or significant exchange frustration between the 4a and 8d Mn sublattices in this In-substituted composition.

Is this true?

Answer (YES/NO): YES